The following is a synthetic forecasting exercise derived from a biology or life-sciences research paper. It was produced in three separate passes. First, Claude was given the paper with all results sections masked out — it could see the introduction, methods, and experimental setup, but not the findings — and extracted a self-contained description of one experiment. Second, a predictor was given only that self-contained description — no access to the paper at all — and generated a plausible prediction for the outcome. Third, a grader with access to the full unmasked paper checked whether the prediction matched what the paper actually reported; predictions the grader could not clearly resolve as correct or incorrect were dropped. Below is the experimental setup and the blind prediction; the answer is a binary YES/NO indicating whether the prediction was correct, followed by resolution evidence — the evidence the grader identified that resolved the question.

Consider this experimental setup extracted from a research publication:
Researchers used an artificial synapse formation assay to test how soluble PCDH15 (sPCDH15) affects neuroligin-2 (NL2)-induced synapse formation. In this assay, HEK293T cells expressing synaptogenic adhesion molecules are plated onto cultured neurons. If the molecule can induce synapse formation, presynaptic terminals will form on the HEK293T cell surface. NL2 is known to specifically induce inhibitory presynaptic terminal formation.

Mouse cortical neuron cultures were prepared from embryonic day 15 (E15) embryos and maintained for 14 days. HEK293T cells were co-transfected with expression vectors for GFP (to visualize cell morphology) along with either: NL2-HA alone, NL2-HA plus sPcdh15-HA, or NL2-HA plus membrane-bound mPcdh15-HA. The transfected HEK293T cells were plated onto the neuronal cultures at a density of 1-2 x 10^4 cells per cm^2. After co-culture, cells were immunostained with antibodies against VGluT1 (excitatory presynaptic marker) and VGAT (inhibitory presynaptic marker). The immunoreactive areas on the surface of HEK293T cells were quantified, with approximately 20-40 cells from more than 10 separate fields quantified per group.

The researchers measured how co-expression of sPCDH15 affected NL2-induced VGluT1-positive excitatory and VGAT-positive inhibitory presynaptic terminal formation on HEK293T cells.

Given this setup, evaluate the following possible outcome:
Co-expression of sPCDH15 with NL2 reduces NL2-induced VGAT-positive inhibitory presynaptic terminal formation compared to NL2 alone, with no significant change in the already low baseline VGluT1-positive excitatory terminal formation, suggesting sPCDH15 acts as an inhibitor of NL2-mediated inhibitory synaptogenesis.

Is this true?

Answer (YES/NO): NO